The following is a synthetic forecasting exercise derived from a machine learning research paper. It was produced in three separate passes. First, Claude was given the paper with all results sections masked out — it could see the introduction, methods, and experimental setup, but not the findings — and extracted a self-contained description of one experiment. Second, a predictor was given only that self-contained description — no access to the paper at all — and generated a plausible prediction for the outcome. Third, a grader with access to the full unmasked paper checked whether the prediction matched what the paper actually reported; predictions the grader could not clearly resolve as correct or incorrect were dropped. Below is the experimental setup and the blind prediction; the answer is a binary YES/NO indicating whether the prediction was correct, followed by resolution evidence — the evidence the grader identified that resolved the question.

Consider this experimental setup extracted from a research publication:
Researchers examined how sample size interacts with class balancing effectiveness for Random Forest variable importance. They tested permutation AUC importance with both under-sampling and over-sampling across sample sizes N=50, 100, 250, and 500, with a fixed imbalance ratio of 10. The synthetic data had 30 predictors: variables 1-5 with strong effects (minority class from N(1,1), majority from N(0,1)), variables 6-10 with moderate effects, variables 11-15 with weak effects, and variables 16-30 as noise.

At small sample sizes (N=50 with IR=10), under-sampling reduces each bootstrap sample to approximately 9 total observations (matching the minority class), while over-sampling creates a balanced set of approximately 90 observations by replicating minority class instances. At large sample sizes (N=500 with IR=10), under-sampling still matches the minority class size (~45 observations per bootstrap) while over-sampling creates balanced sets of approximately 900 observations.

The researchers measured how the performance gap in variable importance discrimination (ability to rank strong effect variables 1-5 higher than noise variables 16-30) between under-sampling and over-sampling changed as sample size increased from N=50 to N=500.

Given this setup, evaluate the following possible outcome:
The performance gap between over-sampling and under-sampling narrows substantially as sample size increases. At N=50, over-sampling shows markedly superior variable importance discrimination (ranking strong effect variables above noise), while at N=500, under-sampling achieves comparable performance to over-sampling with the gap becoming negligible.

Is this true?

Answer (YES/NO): NO